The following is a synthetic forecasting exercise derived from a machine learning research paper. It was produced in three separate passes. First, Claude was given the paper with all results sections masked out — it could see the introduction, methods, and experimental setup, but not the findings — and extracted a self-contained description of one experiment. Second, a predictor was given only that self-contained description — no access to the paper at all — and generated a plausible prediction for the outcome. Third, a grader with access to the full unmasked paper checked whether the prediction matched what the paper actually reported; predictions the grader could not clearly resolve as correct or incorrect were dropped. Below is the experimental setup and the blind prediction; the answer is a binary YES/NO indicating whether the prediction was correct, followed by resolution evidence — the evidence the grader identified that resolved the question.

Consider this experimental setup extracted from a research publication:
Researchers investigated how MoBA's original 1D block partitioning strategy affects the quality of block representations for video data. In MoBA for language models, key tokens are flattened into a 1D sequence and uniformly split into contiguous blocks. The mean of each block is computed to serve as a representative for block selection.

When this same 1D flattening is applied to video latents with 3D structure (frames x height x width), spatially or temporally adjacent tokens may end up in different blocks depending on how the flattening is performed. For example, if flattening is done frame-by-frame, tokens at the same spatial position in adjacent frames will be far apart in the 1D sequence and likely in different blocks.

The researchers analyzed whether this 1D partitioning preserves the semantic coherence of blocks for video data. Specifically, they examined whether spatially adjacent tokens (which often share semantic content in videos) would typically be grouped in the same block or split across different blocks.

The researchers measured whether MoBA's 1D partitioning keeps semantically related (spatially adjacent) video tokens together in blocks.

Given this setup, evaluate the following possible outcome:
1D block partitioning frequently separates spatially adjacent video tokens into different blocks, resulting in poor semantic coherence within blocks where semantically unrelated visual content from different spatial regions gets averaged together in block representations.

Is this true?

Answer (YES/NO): YES